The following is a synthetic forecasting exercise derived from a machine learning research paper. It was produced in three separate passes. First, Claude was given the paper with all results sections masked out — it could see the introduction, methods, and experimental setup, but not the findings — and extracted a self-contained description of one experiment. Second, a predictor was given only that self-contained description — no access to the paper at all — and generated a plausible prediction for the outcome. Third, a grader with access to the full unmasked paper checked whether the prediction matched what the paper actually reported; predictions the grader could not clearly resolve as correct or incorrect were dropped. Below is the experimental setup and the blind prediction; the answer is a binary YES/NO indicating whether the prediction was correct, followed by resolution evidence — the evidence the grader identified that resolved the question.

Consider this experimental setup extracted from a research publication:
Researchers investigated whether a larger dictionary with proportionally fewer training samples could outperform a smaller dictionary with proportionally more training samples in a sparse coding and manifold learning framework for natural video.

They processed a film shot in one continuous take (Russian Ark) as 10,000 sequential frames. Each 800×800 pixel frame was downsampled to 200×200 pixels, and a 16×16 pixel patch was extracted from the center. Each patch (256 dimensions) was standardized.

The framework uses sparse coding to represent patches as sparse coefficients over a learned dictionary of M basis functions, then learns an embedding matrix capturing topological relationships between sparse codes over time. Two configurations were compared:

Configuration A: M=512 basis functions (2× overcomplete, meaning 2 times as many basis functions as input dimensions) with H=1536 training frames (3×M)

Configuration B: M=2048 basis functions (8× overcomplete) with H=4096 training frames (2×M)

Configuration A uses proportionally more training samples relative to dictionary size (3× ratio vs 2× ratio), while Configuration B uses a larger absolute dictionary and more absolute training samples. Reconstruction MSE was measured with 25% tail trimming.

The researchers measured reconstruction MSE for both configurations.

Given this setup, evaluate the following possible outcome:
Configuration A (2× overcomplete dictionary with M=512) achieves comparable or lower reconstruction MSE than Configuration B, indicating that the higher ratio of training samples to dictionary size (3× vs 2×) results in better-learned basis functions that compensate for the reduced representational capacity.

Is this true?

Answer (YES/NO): NO